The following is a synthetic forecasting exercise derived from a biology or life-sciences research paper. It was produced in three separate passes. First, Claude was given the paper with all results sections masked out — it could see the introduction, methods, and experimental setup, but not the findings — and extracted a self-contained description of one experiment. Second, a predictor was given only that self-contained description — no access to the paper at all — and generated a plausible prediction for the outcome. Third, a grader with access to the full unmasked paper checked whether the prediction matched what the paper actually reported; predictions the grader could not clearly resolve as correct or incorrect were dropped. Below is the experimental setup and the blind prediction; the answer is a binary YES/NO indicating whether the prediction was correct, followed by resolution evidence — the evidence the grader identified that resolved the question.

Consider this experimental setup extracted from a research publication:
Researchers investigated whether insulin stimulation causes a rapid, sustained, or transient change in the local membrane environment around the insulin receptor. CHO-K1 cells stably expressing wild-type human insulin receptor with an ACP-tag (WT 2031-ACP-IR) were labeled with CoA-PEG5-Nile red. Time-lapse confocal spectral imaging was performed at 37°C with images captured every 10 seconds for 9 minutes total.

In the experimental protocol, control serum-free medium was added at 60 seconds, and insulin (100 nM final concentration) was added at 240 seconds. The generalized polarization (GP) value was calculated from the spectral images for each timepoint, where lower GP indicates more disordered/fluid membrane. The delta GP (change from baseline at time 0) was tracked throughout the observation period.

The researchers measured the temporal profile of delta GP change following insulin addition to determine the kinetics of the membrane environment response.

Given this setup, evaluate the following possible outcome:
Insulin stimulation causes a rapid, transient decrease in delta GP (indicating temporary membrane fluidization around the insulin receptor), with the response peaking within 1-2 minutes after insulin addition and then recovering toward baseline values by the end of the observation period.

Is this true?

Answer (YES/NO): NO